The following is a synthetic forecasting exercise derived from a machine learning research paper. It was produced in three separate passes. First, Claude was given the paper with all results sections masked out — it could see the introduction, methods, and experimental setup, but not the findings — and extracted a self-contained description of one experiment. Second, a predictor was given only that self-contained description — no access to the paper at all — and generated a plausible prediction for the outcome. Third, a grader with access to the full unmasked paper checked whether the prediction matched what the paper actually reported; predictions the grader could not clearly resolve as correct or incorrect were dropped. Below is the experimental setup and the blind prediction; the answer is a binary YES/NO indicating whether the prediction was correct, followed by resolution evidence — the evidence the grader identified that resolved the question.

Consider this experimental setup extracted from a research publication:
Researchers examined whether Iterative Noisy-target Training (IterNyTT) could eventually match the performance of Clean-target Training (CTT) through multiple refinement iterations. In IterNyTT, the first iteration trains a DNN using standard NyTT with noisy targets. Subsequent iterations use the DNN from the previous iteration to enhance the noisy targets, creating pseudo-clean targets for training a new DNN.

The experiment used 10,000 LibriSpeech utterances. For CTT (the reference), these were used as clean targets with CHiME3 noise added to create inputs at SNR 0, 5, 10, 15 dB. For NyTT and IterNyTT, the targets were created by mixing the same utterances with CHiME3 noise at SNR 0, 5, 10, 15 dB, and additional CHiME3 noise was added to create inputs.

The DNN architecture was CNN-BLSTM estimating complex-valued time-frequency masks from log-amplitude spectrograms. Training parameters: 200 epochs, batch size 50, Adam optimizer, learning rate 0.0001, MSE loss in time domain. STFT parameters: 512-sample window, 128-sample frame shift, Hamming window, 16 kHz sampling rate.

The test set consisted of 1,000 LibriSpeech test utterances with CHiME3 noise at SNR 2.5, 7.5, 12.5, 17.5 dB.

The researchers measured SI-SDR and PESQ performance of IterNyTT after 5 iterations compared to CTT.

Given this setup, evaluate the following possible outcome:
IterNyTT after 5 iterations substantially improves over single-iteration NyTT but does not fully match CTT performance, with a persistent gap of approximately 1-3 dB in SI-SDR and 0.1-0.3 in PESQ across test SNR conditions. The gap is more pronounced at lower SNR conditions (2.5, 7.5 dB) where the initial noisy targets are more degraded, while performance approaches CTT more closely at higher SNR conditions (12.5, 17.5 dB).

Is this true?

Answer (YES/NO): NO